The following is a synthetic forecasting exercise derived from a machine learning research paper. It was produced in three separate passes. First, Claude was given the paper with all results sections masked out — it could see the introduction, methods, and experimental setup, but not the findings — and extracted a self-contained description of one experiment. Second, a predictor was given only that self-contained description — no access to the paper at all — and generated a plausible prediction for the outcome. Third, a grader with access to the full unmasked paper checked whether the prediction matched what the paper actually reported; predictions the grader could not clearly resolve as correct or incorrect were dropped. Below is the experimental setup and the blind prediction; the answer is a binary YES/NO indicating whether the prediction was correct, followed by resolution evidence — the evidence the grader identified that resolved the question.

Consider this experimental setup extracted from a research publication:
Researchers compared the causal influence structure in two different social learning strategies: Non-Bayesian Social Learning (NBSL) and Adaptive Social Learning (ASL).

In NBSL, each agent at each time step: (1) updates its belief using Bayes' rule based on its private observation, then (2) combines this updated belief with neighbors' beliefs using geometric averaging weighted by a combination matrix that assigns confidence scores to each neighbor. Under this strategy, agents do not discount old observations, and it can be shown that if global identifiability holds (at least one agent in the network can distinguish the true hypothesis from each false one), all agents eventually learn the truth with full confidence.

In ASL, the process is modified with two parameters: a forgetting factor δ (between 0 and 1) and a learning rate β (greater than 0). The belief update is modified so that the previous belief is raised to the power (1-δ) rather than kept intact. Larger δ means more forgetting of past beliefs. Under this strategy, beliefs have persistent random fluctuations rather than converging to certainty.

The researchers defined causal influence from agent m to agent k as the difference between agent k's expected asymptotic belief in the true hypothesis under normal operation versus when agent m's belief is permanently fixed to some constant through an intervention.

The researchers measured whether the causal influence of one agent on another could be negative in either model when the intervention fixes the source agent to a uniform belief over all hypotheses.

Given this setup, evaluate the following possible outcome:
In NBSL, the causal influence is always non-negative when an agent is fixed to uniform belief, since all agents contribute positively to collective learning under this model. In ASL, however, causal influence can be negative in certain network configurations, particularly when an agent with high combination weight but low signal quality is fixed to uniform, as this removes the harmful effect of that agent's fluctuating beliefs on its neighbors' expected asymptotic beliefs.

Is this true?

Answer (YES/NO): NO